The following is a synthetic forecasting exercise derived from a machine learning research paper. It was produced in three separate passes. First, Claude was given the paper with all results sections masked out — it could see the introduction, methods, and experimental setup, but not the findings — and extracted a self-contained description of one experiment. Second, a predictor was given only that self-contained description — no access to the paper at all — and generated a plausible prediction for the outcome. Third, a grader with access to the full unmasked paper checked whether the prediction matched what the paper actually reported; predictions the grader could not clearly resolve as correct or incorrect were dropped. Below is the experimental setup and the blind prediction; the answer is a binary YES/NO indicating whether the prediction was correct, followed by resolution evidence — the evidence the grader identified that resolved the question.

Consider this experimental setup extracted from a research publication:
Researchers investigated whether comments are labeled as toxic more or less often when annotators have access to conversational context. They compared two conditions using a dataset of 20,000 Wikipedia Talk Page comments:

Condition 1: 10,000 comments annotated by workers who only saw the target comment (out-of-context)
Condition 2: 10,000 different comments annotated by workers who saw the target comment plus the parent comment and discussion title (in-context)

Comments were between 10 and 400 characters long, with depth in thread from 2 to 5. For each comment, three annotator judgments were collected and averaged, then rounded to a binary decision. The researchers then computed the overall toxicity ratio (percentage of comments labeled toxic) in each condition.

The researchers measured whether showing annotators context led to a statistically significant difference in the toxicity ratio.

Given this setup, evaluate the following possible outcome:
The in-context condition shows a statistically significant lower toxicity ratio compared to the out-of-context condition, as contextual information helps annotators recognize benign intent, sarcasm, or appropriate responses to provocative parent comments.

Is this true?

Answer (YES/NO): NO